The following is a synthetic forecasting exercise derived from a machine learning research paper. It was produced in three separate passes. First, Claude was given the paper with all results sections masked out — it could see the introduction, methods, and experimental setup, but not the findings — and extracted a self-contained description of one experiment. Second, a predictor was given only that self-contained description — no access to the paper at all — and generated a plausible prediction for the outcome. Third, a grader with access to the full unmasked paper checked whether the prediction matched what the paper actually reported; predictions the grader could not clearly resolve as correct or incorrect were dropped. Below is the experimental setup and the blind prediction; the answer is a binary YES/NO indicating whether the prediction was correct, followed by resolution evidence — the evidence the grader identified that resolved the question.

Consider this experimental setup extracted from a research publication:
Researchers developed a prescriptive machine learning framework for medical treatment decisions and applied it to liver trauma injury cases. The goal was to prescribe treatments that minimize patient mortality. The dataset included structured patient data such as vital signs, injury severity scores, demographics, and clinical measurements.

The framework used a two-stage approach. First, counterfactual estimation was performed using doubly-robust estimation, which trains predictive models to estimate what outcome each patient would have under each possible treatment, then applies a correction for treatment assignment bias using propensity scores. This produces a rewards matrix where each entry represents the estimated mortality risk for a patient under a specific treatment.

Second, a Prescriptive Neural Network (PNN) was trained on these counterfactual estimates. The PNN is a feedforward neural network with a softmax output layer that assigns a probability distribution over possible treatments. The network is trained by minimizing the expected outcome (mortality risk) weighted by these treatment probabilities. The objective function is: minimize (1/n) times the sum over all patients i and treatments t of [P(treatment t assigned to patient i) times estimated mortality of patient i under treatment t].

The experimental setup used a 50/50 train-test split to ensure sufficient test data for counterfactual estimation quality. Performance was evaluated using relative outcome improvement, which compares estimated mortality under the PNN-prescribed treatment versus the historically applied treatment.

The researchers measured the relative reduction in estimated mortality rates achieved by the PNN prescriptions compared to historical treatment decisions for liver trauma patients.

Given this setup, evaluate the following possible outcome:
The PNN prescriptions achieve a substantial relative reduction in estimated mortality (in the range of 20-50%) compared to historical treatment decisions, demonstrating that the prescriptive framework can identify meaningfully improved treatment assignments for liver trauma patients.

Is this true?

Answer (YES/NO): YES